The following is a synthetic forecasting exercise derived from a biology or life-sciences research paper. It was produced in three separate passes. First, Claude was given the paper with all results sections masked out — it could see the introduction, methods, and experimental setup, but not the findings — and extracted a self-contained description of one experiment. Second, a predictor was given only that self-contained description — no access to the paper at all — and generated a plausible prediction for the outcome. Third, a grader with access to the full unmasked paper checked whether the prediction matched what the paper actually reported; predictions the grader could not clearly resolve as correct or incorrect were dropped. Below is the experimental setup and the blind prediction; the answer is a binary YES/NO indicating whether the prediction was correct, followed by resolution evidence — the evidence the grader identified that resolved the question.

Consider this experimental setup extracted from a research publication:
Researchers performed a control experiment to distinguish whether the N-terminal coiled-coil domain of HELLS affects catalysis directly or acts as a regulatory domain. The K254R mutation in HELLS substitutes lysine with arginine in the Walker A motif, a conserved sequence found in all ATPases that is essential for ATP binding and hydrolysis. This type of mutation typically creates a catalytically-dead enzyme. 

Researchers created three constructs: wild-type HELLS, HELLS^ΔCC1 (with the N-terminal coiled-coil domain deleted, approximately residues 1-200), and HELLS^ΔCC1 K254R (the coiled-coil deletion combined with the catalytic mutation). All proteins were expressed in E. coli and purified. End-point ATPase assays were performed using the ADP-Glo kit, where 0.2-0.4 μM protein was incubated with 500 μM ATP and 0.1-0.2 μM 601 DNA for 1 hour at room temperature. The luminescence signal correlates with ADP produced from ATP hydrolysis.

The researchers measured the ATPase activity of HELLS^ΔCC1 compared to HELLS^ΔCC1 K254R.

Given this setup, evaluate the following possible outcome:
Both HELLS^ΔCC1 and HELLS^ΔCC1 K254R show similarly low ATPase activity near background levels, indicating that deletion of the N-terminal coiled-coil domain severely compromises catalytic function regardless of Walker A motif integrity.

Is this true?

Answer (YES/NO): NO